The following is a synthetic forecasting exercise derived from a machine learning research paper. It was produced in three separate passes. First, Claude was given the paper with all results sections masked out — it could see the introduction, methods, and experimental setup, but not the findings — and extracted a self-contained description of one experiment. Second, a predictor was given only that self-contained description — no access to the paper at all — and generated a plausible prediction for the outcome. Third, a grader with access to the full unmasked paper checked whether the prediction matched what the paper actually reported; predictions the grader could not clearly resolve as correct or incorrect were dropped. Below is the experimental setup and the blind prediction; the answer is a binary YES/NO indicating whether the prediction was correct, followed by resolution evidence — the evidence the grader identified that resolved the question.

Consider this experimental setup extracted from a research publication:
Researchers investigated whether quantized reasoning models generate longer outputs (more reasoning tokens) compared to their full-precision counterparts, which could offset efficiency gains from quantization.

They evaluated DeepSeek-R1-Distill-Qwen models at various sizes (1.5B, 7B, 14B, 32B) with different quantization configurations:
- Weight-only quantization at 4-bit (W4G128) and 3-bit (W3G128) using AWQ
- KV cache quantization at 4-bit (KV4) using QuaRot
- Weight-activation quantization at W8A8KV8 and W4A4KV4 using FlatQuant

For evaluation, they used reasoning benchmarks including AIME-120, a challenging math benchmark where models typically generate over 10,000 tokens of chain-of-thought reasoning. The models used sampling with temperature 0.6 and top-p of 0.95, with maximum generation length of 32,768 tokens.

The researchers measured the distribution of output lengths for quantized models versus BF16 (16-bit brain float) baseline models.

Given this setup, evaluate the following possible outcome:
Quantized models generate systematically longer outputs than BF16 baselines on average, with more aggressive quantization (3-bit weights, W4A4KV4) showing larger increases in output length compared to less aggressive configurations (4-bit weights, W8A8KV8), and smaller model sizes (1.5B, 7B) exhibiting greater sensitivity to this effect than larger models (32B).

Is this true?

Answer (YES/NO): NO